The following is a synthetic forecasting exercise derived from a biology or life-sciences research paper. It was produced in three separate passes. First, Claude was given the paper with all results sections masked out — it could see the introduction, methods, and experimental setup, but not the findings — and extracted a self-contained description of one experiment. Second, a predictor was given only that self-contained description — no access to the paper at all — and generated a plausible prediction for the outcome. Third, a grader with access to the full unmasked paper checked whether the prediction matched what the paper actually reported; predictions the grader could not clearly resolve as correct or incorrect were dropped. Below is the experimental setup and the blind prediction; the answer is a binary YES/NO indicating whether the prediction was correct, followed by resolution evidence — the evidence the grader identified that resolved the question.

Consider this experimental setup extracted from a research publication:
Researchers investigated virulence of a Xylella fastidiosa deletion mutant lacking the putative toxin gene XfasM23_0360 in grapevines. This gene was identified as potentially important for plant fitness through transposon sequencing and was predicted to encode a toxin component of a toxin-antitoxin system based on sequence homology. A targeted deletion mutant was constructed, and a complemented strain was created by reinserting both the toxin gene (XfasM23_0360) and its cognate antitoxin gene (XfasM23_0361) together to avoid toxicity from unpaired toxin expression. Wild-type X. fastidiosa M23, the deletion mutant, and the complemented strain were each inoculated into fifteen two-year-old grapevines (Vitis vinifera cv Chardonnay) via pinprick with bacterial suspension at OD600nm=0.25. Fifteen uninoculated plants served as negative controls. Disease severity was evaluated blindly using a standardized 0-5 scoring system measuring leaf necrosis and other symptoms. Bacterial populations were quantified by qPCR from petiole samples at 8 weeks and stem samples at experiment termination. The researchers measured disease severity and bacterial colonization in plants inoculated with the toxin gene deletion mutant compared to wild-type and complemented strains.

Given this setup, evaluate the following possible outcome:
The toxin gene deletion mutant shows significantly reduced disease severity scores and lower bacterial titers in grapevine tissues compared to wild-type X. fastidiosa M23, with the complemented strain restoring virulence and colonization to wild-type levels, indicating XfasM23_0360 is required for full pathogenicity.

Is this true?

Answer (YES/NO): NO